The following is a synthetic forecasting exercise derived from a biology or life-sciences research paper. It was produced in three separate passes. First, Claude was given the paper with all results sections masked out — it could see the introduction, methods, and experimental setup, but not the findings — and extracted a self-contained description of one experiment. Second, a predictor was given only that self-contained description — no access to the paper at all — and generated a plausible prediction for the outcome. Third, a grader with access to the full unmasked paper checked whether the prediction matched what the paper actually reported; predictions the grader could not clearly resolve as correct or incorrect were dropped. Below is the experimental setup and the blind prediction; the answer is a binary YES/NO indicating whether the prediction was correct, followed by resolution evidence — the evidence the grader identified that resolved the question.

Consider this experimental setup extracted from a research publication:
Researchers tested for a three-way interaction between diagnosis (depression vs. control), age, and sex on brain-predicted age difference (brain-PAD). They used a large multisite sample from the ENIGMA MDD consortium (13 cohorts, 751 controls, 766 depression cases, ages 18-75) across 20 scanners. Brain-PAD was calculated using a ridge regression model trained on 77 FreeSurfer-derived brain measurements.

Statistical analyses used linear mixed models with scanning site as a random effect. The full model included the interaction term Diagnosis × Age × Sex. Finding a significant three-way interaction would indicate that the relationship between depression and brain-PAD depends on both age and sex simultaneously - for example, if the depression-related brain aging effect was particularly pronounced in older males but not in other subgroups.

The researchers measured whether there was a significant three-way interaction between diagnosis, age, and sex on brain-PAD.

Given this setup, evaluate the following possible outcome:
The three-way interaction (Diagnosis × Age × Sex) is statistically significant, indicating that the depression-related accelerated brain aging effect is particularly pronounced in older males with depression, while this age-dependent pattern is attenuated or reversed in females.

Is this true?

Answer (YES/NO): NO